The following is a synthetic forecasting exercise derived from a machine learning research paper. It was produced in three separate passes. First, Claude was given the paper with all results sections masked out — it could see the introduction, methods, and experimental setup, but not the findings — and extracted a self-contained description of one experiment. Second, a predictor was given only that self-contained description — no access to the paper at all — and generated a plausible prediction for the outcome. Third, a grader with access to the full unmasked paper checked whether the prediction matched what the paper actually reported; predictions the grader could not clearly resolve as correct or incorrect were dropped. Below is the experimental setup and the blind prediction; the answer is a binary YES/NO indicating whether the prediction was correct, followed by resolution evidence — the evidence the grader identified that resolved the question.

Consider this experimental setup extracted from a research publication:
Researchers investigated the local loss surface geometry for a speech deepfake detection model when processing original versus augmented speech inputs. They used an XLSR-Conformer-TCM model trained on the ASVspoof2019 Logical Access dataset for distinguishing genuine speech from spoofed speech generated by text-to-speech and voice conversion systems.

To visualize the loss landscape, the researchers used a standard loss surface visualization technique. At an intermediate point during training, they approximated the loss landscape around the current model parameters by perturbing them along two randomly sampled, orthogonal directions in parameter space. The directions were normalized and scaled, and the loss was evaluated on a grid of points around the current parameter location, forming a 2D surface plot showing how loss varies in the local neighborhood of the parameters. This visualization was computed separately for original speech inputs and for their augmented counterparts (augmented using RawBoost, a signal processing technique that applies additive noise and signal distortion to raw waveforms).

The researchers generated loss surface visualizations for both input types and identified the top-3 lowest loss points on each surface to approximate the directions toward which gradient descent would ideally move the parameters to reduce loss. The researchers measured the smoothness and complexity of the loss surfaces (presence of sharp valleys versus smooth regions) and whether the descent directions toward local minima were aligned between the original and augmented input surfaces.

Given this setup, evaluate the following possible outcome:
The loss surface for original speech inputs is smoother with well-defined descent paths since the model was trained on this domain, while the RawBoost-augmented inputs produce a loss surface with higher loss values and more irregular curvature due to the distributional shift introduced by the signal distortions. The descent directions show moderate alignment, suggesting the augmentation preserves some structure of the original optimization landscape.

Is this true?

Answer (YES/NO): NO